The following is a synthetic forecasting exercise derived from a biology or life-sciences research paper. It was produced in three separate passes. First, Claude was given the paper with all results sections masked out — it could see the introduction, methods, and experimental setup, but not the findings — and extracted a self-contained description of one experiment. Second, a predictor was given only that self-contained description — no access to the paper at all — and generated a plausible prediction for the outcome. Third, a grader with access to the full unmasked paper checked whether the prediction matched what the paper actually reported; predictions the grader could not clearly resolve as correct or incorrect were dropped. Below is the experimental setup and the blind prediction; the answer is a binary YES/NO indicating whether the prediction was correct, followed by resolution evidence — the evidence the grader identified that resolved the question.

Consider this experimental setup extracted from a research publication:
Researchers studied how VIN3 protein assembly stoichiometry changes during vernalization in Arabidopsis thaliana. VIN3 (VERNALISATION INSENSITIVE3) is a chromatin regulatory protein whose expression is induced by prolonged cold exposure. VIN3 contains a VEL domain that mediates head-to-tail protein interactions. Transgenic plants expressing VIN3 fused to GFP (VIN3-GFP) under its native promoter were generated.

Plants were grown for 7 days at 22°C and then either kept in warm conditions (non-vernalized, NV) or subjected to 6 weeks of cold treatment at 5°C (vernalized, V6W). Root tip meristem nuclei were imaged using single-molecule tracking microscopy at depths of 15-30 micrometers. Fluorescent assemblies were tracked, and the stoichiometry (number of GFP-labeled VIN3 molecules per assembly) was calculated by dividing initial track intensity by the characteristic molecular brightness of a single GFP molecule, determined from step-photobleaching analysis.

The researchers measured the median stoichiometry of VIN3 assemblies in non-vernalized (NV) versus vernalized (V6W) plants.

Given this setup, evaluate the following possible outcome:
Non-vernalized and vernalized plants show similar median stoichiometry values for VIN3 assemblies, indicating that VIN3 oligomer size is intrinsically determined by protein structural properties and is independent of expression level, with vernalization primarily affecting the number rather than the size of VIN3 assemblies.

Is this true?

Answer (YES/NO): NO